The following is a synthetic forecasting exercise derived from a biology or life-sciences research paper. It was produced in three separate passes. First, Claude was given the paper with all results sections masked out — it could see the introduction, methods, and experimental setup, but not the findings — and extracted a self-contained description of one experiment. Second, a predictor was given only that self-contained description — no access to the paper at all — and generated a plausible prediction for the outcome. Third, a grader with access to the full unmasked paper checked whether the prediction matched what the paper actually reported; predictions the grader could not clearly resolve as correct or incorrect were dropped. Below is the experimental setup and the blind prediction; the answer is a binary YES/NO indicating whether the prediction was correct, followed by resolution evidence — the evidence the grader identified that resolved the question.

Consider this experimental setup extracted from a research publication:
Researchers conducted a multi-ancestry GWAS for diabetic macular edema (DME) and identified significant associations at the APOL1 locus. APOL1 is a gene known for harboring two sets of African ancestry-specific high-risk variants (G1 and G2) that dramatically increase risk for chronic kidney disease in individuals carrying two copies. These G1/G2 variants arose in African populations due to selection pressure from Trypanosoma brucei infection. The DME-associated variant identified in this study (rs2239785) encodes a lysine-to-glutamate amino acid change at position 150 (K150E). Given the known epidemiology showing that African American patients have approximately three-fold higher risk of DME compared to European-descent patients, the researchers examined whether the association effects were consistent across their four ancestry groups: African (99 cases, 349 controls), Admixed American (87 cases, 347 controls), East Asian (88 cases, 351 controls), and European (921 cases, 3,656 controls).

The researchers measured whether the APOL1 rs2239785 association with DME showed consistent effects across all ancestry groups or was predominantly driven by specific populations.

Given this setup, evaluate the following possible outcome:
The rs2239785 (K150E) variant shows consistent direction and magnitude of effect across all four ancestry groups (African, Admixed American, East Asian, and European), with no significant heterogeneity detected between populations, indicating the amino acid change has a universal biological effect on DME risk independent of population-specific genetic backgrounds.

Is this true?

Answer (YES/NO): NO